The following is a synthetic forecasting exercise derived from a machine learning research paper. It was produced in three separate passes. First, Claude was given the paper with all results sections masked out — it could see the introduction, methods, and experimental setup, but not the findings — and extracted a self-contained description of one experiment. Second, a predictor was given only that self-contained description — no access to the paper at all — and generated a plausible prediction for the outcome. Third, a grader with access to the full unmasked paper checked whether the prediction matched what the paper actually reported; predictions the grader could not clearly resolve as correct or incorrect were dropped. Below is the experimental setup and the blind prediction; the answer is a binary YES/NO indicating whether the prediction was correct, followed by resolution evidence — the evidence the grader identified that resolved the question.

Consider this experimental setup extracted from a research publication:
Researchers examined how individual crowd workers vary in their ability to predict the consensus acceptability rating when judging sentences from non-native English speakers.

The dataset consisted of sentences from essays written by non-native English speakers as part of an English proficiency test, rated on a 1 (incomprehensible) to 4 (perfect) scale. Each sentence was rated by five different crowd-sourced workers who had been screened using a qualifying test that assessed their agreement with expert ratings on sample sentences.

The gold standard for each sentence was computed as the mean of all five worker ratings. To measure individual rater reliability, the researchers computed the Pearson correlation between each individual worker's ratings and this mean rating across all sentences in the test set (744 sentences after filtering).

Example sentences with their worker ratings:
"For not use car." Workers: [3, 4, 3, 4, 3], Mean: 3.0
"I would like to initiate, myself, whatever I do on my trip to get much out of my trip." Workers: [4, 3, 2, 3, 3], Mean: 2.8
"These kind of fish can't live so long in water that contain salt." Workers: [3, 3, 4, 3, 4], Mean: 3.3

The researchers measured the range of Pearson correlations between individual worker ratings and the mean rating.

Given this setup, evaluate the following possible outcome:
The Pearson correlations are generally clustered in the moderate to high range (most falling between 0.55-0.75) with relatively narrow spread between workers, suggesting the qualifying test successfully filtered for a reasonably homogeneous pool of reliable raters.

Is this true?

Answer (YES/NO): NO